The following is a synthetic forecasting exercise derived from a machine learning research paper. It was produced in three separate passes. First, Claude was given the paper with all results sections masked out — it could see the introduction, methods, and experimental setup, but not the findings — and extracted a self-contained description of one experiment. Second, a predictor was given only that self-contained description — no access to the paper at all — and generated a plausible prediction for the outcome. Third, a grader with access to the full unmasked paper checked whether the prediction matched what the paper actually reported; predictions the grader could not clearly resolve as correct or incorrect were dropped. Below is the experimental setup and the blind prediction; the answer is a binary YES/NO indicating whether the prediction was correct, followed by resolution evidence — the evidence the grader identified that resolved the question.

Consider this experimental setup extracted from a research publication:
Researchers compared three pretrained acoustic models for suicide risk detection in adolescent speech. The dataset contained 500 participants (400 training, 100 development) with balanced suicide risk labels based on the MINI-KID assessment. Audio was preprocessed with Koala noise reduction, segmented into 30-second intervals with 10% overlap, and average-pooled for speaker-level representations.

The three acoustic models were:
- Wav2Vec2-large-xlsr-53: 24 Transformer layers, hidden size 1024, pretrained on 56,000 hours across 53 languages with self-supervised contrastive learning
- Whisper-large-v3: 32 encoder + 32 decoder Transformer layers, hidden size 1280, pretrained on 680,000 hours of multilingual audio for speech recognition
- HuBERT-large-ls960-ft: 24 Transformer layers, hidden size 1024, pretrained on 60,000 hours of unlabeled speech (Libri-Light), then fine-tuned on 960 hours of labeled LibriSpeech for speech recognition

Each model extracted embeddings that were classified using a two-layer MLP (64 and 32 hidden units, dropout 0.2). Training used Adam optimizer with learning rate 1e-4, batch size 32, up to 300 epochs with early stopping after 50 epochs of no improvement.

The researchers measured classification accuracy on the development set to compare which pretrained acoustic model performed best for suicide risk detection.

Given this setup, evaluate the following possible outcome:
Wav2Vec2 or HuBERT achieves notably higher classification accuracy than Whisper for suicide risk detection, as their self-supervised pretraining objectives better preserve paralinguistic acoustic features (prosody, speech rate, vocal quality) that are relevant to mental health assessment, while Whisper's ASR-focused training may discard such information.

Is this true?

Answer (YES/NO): NO